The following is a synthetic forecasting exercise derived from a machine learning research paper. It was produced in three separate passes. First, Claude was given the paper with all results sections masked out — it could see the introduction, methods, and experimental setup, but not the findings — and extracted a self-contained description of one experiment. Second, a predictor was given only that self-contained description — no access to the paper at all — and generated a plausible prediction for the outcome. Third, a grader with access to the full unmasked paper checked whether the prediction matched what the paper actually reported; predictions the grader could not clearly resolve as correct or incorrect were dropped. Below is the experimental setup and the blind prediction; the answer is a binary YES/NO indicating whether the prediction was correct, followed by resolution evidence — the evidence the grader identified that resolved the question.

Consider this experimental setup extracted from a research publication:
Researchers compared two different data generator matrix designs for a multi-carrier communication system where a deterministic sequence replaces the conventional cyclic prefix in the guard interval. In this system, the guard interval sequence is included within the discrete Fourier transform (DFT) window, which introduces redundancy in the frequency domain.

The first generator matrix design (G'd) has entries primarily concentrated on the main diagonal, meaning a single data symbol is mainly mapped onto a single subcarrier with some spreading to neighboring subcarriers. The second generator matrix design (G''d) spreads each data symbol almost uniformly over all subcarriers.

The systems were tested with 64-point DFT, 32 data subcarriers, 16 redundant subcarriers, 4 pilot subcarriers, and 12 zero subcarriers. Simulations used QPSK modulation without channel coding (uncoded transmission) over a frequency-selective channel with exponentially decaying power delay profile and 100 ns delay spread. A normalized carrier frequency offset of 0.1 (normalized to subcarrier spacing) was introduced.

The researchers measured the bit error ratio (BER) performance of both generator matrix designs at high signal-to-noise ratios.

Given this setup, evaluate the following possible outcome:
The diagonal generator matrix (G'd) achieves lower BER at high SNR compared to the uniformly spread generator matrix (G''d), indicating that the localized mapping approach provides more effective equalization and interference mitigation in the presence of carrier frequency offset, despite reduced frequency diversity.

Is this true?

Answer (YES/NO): NO